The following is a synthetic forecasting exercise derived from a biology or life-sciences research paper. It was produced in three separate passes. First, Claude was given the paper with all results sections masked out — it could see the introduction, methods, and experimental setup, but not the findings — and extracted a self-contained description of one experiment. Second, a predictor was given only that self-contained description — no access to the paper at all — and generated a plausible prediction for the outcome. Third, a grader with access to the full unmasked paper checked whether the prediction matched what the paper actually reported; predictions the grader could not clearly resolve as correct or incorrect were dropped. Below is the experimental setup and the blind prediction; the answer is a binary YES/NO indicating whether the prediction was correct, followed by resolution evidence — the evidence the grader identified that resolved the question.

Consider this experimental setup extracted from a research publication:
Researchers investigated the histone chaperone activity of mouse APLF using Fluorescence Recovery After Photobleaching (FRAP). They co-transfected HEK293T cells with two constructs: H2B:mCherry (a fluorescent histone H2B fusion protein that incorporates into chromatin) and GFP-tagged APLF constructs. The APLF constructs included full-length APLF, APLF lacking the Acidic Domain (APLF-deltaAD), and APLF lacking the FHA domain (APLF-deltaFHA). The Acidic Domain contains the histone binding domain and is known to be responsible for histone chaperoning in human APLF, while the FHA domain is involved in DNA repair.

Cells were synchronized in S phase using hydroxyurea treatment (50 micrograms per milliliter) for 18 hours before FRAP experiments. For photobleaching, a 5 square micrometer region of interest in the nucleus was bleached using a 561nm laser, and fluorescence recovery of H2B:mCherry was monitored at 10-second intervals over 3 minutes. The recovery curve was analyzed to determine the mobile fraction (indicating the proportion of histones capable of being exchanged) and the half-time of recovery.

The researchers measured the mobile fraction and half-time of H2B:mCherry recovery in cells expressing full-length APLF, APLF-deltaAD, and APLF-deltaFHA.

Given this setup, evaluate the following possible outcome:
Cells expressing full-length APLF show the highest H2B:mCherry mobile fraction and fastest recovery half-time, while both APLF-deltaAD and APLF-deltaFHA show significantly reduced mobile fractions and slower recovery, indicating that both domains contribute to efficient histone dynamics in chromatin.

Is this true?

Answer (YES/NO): NO